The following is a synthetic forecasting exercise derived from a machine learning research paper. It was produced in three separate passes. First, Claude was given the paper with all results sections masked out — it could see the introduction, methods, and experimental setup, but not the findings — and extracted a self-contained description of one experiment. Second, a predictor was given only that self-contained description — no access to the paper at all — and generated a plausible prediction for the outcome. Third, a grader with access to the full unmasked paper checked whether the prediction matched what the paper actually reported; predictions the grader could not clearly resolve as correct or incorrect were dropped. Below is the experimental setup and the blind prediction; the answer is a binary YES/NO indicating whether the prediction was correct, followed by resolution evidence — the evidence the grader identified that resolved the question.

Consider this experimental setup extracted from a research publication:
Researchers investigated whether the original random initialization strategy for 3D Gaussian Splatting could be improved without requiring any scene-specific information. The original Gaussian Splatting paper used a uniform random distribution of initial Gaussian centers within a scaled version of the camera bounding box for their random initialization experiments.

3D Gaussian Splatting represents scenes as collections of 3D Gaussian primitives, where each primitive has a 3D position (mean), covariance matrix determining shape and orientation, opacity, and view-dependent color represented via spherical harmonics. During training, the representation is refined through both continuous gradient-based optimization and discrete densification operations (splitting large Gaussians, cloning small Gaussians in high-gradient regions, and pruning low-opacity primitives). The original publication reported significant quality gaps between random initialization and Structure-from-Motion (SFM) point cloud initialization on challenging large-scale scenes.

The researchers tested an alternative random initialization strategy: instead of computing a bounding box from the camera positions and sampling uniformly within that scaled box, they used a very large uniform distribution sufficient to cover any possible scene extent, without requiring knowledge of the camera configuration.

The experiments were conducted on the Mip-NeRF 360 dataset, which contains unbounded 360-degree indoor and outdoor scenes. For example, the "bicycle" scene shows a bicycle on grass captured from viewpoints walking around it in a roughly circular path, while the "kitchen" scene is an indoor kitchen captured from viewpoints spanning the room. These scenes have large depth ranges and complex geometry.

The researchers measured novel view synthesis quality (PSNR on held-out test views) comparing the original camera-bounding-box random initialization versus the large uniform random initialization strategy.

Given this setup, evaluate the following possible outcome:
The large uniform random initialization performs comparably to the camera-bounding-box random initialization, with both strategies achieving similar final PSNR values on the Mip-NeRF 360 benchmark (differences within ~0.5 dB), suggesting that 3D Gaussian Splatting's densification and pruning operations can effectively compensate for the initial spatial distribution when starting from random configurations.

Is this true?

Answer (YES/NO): NO